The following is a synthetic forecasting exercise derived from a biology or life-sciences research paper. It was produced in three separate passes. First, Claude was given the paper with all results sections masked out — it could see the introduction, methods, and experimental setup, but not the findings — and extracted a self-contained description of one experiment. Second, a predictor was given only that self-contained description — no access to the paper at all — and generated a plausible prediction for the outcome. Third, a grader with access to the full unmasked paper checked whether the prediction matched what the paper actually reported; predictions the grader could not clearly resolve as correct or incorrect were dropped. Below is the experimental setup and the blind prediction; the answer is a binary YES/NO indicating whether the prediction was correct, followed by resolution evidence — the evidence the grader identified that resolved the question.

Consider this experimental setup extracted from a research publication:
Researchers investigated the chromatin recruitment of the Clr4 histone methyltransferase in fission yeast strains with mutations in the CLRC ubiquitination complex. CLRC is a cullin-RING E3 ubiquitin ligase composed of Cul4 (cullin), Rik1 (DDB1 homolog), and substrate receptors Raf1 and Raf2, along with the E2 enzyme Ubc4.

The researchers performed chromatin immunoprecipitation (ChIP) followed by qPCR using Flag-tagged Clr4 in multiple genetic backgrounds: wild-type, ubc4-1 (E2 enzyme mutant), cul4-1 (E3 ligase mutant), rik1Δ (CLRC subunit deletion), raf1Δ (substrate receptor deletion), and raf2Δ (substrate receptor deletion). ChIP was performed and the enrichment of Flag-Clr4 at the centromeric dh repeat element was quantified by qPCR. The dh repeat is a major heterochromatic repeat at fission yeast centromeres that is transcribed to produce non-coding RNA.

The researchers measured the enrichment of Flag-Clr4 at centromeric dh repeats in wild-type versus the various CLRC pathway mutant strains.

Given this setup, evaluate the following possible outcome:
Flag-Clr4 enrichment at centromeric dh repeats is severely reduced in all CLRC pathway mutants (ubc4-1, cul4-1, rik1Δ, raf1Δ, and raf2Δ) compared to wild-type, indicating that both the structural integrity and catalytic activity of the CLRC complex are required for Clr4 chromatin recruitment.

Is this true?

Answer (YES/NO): NO